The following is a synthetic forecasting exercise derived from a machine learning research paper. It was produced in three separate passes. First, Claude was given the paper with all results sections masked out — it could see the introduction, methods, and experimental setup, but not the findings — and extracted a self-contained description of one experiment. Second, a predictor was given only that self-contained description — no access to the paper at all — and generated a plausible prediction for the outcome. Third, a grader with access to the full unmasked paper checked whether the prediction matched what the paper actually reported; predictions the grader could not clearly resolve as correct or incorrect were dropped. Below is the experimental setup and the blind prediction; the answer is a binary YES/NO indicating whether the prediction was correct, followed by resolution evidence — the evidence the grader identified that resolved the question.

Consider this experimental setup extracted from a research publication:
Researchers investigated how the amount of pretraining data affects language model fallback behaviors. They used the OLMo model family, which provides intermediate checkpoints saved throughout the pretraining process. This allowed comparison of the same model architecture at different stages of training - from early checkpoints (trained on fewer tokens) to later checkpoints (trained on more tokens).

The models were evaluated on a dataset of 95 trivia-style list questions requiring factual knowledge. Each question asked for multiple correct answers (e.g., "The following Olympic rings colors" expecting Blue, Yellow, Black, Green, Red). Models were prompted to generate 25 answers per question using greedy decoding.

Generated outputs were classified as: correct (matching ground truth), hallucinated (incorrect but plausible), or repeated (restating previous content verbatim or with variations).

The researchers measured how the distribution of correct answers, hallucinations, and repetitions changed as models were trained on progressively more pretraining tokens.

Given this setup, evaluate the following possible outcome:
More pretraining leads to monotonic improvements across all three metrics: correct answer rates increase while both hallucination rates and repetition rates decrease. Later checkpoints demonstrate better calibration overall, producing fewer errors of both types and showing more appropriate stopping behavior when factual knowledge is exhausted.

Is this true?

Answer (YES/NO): NO